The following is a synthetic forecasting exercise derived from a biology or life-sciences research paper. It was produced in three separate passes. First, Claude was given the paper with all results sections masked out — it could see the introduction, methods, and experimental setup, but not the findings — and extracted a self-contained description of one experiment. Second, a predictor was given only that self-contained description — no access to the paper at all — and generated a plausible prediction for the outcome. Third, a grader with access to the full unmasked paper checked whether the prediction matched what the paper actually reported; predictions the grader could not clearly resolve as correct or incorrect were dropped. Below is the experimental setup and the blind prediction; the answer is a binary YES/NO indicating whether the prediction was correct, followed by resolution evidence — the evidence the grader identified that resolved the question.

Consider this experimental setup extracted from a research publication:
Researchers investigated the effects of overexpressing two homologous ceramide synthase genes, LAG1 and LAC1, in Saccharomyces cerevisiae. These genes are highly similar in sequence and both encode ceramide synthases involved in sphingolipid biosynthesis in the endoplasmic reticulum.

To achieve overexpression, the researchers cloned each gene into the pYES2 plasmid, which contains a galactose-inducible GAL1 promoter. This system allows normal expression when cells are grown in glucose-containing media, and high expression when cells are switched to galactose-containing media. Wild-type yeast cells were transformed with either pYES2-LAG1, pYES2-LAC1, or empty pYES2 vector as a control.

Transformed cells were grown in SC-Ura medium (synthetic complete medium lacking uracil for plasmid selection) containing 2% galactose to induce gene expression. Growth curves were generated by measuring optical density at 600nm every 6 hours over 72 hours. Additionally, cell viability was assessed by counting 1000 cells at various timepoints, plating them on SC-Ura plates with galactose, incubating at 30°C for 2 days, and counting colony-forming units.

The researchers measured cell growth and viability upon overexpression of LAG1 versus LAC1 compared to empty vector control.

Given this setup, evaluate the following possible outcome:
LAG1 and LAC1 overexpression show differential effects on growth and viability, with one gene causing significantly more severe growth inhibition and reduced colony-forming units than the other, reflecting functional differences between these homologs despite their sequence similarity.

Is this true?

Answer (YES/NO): YES